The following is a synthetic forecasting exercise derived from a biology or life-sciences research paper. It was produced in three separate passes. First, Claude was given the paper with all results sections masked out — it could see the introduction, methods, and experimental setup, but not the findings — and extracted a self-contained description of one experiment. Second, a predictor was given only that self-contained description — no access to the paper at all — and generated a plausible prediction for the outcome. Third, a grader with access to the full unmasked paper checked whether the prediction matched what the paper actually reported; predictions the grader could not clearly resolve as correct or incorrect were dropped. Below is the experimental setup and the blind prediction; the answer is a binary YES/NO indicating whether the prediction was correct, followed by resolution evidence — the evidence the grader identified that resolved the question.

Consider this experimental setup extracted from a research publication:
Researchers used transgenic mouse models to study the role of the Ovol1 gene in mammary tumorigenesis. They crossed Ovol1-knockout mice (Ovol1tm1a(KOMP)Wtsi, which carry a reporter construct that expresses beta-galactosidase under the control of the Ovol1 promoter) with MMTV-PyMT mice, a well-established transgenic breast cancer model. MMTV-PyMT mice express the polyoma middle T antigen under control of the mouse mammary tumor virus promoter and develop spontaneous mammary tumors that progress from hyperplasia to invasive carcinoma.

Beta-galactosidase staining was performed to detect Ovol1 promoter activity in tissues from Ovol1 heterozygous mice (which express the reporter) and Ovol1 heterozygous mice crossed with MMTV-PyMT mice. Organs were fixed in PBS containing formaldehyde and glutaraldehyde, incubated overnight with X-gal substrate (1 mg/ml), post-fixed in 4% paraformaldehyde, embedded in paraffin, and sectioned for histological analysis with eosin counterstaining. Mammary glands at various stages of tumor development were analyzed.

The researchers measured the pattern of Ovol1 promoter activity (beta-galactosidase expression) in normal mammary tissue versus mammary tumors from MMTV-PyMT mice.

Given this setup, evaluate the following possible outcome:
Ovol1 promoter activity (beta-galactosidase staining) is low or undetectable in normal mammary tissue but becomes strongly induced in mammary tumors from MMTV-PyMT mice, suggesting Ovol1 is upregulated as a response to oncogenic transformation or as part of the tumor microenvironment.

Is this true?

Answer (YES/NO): YES